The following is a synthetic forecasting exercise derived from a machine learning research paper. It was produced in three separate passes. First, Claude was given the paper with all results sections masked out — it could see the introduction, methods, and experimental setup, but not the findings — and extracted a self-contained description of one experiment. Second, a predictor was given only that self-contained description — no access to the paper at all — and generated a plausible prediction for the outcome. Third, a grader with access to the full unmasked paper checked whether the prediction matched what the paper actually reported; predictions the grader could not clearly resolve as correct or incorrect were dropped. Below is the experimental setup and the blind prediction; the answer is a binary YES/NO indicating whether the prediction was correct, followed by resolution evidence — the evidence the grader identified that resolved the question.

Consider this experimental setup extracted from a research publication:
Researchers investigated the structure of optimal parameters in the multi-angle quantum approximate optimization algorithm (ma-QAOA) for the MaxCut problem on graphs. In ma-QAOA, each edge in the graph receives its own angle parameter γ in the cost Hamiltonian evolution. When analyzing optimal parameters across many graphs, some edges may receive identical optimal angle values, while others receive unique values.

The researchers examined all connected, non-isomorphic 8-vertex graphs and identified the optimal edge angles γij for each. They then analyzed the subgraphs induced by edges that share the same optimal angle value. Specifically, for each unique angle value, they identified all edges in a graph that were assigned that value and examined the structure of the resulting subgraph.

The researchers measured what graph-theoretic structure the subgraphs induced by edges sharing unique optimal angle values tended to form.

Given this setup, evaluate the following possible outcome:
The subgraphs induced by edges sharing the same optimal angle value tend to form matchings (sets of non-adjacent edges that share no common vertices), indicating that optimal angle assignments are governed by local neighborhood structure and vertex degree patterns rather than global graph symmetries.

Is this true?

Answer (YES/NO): NO